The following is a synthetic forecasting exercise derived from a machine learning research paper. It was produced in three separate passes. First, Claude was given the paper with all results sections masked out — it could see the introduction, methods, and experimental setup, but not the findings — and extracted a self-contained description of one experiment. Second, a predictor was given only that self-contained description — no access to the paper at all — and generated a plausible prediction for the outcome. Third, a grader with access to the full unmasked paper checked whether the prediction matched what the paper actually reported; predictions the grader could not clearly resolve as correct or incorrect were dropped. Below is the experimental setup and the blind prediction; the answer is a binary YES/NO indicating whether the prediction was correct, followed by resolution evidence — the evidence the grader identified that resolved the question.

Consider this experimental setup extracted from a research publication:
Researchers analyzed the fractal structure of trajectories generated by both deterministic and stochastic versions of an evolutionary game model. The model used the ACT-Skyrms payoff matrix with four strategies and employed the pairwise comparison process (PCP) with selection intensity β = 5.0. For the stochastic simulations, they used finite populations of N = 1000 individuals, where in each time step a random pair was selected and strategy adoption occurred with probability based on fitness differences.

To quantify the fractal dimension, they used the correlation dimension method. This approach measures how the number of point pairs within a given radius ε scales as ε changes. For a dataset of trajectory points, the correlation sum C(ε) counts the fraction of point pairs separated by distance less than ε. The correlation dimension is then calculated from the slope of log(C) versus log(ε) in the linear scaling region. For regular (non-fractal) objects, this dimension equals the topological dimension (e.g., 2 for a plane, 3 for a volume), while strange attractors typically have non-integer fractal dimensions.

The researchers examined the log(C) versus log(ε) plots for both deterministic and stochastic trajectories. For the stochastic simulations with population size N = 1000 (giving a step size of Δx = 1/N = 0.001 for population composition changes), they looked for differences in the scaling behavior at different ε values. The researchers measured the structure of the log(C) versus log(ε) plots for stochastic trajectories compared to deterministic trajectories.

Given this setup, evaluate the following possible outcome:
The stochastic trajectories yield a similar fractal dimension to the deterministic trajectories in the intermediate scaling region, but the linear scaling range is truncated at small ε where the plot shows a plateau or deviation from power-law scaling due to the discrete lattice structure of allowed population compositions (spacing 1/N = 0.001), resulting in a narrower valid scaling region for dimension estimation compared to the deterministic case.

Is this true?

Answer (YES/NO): NO